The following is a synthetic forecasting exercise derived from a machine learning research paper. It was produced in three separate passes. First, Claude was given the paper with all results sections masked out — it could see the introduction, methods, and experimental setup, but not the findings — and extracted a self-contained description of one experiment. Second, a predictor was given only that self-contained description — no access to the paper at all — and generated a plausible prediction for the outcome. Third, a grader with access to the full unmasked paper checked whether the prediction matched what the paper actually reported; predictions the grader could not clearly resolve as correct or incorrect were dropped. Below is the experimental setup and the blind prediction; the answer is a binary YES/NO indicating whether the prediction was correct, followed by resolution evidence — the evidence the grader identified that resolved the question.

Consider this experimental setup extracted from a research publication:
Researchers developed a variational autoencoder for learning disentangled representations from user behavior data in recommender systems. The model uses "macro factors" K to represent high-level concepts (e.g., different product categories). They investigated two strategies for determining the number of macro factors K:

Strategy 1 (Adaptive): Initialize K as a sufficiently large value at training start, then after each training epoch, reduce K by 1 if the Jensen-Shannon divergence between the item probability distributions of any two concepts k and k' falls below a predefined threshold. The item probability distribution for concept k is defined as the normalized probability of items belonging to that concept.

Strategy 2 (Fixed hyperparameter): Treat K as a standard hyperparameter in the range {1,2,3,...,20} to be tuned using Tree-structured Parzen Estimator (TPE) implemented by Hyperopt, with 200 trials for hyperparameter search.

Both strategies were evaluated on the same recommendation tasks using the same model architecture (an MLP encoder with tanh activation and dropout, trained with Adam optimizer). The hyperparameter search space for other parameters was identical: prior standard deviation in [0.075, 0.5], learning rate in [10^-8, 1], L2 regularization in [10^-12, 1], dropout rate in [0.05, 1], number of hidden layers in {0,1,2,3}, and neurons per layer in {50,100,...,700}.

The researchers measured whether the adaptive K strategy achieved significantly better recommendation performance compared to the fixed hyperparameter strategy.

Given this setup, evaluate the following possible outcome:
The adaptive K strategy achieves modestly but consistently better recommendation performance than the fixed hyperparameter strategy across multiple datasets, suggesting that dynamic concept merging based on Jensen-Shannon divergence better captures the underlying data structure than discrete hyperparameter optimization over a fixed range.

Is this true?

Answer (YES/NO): NO